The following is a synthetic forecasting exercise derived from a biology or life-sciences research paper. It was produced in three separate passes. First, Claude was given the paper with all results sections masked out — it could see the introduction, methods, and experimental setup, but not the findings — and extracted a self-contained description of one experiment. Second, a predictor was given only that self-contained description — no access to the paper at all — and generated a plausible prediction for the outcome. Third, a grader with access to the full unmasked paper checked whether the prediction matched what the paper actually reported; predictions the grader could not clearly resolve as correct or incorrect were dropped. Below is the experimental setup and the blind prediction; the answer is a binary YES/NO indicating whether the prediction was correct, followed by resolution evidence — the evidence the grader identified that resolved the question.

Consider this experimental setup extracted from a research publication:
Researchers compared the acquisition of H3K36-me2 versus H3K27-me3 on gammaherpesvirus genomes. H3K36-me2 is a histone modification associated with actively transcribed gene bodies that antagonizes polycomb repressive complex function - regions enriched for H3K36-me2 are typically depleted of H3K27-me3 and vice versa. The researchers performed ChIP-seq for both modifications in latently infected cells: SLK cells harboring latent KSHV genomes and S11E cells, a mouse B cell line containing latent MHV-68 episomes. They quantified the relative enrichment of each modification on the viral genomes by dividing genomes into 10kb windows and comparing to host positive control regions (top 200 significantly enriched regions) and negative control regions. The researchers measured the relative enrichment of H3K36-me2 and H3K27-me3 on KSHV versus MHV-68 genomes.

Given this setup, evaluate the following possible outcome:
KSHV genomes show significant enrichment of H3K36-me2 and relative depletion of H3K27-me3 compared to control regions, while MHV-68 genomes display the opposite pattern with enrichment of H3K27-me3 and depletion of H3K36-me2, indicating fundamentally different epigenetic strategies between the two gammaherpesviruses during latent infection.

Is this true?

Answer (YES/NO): NO